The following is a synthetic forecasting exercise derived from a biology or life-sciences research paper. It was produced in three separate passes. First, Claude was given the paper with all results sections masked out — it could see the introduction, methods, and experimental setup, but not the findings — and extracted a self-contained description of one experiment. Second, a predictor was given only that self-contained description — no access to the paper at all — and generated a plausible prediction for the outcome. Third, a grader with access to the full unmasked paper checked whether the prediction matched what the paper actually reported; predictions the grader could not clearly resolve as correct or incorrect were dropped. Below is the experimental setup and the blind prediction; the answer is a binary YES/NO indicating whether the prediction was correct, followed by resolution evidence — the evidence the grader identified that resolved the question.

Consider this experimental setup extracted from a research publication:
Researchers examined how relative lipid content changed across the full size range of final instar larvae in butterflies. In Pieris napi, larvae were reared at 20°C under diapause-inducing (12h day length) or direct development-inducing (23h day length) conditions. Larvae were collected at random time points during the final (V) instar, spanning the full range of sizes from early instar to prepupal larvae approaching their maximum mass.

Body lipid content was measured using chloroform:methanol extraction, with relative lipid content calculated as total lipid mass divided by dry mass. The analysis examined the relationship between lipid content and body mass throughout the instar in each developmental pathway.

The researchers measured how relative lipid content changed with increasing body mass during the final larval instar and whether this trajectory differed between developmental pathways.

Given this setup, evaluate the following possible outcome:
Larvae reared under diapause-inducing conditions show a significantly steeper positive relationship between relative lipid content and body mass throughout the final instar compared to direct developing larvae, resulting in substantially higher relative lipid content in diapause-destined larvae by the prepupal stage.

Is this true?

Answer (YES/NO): NO